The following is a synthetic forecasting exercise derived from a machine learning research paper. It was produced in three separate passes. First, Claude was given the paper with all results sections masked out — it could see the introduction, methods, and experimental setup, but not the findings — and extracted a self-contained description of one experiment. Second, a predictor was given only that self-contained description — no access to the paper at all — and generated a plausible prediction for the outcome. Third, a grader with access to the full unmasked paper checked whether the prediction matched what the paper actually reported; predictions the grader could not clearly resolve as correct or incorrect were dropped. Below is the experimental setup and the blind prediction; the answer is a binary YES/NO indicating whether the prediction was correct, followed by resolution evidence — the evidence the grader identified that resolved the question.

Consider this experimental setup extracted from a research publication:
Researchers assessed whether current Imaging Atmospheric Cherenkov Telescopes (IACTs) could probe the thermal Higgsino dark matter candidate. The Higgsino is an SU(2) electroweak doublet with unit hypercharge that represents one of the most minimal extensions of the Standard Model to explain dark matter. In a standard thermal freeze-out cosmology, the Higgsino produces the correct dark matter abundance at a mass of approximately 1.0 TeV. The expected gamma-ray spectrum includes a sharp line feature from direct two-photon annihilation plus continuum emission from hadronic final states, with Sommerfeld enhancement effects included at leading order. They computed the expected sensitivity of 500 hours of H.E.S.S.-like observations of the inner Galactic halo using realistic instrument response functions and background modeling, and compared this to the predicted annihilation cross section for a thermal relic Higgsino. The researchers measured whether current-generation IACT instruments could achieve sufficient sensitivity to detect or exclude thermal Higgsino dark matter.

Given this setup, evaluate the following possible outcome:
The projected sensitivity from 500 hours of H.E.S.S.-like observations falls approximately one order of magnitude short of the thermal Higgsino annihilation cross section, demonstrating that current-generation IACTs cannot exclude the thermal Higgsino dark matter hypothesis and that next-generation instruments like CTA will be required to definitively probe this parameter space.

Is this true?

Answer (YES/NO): NO